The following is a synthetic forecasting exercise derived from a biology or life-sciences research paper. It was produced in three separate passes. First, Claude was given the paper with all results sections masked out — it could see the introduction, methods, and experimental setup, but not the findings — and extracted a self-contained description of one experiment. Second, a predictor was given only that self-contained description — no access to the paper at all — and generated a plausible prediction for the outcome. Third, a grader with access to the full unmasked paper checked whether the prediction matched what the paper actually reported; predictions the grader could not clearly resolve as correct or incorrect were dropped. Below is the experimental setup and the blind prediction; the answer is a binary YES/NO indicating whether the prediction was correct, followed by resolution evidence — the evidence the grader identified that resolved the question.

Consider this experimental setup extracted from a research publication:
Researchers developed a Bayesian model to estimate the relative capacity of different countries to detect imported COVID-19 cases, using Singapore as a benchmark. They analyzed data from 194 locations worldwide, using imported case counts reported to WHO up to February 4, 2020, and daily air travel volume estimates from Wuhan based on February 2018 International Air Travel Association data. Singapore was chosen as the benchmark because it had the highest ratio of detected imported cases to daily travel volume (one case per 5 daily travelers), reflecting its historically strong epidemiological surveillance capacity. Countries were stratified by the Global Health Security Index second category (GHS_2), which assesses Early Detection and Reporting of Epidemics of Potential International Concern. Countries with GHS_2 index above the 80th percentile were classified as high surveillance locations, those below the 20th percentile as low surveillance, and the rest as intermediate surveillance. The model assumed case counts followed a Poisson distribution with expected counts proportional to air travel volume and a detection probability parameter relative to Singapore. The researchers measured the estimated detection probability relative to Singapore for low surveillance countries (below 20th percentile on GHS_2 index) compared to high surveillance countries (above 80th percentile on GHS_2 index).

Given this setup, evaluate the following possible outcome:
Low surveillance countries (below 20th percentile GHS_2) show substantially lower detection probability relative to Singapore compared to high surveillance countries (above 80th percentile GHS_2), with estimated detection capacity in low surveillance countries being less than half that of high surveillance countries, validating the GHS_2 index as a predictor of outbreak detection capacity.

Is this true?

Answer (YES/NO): YES